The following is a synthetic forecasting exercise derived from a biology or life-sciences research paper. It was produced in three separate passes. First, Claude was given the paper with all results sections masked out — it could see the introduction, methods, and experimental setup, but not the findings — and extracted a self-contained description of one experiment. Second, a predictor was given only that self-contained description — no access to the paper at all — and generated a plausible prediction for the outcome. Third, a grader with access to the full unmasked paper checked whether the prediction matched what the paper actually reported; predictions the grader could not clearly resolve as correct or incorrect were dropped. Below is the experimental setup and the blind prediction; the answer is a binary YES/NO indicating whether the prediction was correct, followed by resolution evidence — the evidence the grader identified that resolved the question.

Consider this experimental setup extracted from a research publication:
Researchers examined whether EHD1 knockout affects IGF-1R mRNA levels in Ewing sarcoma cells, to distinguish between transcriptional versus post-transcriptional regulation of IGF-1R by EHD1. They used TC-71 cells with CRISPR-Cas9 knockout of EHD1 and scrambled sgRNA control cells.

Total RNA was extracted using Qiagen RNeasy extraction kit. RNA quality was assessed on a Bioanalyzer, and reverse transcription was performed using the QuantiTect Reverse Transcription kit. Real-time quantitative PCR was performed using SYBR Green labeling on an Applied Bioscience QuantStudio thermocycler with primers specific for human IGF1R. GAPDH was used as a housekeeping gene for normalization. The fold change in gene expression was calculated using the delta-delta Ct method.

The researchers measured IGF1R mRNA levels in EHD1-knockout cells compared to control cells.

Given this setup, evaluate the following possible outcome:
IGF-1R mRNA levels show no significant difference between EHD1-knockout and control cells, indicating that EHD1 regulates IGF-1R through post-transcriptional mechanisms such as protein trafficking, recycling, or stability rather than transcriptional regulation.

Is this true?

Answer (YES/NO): YES